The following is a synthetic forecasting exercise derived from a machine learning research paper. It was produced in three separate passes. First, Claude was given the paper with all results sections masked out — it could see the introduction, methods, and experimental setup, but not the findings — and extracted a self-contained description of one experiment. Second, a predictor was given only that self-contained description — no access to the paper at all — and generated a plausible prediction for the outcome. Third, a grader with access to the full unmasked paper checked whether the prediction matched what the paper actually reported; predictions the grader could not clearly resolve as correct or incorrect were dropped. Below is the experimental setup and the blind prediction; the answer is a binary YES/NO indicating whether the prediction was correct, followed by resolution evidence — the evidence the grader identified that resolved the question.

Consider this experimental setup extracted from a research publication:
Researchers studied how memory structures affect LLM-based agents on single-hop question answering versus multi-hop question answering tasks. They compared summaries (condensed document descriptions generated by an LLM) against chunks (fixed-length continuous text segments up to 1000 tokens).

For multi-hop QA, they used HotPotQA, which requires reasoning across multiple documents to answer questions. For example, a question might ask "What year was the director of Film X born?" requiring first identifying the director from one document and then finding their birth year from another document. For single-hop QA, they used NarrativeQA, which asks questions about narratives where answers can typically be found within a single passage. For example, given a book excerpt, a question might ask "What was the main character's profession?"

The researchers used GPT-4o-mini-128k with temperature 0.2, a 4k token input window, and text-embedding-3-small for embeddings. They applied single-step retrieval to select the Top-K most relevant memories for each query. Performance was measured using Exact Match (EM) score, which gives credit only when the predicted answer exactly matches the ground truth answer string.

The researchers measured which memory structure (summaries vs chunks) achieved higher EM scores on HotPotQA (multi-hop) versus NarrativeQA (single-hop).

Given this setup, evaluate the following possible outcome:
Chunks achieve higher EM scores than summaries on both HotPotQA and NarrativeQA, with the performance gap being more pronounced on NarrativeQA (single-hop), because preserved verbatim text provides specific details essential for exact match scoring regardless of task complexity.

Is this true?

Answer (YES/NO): NO